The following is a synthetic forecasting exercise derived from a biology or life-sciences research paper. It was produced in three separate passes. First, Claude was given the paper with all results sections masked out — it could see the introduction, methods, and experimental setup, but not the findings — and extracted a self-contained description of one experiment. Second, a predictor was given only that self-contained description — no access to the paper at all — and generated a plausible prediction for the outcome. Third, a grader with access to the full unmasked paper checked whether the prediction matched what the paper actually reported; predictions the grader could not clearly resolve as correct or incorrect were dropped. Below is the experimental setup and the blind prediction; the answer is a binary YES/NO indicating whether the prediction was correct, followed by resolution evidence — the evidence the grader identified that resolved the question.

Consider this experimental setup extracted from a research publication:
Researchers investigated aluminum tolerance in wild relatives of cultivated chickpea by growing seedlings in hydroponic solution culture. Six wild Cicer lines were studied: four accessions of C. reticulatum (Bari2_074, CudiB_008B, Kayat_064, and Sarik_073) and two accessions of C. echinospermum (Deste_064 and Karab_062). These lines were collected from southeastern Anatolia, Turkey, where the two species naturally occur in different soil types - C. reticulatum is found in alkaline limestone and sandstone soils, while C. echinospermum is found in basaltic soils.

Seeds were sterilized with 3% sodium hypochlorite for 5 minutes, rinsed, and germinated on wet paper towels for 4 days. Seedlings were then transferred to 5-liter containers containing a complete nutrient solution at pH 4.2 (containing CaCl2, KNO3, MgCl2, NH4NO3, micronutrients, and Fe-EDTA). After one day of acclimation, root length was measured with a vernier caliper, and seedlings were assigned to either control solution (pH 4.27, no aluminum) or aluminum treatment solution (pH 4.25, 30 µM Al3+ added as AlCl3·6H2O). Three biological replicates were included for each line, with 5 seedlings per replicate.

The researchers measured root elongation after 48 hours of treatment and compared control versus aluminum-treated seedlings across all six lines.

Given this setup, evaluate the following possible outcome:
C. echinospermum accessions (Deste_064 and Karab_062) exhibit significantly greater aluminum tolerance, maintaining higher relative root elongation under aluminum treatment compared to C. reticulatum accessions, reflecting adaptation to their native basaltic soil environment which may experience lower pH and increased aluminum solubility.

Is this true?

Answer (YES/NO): NO